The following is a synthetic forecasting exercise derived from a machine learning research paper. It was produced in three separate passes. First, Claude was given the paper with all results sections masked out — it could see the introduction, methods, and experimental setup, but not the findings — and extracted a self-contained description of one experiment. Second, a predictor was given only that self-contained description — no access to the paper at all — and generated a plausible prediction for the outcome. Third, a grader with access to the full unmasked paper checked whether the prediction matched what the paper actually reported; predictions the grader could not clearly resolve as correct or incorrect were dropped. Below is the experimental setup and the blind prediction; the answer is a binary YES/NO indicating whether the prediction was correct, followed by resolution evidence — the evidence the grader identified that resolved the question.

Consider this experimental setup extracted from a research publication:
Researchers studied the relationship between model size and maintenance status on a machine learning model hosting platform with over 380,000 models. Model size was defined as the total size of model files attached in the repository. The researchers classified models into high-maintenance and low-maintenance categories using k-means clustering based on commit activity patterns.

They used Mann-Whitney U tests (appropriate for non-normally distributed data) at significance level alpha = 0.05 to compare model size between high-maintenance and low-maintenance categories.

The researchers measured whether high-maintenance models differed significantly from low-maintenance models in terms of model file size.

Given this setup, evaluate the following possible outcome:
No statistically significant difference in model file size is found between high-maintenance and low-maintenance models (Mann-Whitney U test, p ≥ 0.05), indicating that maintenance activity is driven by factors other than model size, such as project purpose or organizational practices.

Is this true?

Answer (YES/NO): NO